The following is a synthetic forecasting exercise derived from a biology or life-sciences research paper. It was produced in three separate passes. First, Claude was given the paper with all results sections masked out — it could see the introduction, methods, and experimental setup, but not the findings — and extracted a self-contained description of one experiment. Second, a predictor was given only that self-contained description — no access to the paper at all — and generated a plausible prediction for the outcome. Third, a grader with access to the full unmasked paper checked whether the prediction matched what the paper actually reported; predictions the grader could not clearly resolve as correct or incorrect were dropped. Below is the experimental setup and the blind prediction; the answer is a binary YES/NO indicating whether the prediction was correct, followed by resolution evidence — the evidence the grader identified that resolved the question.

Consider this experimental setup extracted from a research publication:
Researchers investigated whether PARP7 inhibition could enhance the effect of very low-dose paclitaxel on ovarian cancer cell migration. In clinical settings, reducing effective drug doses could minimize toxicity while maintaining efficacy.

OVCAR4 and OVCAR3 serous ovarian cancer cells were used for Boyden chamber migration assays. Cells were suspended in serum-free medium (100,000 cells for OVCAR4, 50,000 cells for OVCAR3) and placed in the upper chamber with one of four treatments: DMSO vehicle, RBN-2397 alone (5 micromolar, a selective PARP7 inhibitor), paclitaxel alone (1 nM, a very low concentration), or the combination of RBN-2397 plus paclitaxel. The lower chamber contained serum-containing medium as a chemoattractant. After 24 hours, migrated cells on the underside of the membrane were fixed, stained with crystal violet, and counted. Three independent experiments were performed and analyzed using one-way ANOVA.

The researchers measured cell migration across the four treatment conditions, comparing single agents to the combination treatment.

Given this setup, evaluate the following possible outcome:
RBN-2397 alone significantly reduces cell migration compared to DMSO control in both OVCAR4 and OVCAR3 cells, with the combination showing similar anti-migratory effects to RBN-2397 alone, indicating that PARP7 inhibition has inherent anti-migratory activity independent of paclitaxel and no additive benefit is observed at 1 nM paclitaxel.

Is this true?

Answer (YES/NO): NO